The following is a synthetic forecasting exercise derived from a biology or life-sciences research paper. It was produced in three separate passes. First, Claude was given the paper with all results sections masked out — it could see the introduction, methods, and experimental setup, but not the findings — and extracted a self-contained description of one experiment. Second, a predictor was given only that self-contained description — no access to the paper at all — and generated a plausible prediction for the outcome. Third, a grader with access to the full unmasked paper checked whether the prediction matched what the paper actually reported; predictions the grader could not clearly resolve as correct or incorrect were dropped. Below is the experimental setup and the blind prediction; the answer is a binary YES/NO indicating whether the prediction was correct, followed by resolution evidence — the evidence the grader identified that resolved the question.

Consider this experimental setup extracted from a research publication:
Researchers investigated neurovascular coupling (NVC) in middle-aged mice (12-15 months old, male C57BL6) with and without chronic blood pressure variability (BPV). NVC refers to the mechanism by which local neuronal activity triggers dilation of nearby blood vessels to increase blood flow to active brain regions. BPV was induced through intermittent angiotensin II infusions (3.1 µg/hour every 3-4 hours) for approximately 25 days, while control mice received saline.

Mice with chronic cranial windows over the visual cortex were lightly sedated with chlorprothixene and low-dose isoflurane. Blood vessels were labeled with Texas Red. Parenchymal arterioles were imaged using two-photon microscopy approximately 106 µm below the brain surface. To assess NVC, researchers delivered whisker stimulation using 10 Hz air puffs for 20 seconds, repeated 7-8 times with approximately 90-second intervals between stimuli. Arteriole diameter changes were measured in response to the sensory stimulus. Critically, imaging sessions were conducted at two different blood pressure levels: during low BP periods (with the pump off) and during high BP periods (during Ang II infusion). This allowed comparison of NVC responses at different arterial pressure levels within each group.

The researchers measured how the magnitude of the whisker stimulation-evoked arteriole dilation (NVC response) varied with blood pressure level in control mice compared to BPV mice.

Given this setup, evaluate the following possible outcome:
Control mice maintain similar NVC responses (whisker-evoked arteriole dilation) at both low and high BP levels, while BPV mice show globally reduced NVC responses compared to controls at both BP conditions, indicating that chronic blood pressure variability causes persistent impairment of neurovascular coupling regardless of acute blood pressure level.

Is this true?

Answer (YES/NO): NO